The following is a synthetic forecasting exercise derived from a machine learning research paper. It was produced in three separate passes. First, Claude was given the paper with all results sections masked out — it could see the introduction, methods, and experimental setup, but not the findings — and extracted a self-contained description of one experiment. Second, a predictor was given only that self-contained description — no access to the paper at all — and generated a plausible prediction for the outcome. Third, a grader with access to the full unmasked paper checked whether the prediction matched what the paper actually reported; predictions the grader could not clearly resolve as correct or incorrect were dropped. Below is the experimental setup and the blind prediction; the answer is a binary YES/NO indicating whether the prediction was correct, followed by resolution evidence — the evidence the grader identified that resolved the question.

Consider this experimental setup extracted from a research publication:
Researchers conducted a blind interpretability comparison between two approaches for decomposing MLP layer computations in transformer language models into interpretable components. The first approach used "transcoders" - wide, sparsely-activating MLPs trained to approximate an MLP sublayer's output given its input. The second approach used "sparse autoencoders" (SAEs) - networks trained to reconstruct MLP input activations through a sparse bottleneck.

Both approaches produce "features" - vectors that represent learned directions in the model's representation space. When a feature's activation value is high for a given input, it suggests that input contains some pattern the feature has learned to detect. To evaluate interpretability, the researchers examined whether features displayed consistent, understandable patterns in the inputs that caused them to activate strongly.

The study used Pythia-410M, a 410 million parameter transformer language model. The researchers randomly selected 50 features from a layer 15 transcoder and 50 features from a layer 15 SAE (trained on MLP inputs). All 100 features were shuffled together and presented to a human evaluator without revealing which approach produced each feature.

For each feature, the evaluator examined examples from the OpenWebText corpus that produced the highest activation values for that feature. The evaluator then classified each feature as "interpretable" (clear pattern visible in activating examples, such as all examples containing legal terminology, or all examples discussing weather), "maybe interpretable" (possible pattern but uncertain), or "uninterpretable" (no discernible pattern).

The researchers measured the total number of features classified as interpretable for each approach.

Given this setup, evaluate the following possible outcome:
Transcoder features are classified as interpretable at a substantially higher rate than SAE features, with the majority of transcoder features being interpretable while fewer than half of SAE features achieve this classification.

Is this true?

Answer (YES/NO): NO